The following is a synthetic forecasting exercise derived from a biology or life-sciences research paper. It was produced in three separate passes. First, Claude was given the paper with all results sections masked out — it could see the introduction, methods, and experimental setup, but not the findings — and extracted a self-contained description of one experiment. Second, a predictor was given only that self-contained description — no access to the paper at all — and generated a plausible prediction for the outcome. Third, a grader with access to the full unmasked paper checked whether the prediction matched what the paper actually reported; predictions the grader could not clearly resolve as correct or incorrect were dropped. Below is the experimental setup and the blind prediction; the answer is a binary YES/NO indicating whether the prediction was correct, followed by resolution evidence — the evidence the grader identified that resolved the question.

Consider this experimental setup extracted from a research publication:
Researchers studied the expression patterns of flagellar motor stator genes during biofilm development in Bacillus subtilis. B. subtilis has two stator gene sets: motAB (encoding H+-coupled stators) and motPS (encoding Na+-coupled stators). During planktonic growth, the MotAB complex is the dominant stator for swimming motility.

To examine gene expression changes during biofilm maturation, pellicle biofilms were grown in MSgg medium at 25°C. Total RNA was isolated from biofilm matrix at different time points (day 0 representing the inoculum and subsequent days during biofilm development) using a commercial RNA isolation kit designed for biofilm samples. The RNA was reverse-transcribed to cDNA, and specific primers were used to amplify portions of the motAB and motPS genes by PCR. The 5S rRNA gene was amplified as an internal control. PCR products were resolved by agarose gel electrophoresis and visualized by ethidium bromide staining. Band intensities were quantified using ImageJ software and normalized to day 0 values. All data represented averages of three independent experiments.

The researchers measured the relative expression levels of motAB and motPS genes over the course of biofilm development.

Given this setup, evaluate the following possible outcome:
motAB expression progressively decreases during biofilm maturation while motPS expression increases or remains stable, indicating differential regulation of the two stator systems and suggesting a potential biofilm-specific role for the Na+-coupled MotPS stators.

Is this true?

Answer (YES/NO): NO